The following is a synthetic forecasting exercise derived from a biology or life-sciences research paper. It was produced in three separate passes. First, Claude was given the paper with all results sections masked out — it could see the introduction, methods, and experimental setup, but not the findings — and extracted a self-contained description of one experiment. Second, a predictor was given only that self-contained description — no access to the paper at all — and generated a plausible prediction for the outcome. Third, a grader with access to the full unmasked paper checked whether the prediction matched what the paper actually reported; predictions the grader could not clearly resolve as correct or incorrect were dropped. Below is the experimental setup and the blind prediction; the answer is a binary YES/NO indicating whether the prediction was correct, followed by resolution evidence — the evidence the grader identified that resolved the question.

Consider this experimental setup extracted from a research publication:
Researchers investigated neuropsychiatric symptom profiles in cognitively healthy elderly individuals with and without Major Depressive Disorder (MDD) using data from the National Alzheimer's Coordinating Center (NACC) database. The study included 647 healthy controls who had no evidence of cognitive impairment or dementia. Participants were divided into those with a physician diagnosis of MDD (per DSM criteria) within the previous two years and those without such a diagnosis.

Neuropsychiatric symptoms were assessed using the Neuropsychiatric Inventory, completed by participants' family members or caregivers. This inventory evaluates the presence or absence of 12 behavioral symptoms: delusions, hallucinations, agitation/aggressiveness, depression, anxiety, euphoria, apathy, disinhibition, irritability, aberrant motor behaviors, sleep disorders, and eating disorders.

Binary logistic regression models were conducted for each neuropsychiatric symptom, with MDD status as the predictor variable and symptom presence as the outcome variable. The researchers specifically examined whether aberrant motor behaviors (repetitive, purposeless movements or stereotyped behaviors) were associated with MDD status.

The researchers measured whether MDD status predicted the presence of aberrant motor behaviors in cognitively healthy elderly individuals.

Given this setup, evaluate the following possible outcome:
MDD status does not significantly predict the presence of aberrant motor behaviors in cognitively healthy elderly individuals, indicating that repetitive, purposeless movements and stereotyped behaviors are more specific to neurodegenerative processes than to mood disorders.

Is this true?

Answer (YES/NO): YES